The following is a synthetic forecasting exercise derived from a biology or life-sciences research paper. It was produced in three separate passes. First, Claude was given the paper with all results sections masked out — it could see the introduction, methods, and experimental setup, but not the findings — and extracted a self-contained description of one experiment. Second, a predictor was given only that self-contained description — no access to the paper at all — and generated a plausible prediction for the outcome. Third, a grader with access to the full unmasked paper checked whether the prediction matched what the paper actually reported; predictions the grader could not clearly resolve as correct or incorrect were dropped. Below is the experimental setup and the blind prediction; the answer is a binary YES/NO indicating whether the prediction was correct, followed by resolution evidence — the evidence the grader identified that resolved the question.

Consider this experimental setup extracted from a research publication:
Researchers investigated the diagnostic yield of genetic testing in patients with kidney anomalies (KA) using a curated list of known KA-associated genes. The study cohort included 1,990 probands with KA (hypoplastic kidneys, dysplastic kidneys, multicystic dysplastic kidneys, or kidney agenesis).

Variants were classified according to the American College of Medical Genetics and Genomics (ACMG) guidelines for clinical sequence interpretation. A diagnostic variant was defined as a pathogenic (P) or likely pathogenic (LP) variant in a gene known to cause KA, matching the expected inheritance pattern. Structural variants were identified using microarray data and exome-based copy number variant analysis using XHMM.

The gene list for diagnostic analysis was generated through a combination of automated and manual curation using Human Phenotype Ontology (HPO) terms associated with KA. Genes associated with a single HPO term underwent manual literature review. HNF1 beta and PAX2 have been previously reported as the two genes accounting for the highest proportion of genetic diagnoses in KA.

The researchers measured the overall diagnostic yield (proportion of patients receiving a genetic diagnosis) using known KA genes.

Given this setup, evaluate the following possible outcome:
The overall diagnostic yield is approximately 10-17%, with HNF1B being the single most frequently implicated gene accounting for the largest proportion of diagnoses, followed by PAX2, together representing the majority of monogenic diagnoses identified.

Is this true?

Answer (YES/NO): NO